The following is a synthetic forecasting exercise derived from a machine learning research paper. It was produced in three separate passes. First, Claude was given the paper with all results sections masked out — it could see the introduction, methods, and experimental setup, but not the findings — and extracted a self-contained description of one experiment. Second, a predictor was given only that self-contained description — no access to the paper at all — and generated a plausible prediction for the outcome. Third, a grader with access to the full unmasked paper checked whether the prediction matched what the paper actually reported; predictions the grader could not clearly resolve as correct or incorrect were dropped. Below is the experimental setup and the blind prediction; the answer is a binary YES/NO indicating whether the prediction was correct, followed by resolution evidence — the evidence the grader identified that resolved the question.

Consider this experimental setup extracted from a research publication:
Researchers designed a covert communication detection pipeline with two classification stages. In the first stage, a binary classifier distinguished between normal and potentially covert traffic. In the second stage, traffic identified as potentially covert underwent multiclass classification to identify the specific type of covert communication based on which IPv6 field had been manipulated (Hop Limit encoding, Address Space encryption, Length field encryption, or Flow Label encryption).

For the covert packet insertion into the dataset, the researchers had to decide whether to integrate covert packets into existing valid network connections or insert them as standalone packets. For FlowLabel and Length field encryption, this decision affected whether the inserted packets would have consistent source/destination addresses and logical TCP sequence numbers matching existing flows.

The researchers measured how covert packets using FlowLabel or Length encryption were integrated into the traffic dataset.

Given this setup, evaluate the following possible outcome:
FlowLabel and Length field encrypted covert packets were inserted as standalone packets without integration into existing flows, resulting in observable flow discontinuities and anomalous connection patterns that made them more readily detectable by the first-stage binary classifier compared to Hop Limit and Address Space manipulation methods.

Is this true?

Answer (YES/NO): NO